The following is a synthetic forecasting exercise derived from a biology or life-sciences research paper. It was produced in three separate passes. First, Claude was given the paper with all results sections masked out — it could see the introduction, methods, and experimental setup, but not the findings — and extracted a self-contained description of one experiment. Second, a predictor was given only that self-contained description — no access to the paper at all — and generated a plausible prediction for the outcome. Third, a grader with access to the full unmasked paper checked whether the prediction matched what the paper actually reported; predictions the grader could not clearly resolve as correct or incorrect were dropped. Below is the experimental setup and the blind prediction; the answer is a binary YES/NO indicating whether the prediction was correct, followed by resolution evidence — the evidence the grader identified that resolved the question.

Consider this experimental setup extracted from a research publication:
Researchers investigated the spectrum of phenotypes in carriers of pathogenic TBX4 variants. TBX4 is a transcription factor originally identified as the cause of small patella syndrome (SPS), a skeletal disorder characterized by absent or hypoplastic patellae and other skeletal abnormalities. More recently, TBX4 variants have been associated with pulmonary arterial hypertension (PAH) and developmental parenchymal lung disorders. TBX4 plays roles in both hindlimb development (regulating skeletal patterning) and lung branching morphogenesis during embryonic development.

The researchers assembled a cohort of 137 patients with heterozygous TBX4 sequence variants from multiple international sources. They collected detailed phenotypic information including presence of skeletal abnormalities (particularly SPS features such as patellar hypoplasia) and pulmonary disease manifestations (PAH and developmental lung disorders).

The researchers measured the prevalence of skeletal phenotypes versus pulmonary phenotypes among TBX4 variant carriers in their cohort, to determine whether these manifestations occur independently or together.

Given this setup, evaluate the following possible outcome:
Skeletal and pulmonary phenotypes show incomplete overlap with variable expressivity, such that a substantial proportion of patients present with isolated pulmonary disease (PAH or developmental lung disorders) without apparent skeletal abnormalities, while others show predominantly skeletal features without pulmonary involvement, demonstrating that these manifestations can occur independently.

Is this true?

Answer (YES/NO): YES